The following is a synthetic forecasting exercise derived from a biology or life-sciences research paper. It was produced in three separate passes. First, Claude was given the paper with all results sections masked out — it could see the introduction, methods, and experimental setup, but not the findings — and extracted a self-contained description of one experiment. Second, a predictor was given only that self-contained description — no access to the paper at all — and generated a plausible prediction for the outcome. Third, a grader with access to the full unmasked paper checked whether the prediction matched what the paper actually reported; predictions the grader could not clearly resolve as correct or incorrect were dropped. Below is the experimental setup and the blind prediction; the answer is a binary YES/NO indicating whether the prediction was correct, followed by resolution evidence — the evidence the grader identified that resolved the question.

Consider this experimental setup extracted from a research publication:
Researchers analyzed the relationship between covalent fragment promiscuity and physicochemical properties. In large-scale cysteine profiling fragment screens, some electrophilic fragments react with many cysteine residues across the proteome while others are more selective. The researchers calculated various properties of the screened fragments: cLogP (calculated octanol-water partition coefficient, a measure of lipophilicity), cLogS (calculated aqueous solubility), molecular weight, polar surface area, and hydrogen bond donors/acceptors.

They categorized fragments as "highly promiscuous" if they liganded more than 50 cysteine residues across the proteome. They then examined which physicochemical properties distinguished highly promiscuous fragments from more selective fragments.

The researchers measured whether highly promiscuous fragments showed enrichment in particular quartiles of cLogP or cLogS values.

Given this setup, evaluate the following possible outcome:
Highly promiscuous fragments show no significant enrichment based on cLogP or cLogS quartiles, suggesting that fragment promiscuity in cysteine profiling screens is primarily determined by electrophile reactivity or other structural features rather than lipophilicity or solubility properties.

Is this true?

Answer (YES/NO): NO